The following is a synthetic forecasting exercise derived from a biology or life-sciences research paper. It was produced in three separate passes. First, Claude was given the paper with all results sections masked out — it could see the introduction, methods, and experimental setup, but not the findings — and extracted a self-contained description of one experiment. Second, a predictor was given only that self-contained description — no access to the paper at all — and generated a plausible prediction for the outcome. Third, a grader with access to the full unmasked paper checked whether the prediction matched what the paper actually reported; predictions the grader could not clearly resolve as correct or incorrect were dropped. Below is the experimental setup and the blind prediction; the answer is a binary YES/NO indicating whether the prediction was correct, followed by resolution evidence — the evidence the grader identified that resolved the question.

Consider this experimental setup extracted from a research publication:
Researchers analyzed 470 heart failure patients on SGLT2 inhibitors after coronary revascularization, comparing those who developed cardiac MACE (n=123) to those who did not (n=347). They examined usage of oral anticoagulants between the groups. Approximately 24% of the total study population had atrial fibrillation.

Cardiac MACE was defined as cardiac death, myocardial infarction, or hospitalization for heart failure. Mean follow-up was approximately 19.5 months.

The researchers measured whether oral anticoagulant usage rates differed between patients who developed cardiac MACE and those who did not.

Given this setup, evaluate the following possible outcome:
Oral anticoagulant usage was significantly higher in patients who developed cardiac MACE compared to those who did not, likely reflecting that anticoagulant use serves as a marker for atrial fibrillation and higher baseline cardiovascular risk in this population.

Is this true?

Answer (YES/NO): YES